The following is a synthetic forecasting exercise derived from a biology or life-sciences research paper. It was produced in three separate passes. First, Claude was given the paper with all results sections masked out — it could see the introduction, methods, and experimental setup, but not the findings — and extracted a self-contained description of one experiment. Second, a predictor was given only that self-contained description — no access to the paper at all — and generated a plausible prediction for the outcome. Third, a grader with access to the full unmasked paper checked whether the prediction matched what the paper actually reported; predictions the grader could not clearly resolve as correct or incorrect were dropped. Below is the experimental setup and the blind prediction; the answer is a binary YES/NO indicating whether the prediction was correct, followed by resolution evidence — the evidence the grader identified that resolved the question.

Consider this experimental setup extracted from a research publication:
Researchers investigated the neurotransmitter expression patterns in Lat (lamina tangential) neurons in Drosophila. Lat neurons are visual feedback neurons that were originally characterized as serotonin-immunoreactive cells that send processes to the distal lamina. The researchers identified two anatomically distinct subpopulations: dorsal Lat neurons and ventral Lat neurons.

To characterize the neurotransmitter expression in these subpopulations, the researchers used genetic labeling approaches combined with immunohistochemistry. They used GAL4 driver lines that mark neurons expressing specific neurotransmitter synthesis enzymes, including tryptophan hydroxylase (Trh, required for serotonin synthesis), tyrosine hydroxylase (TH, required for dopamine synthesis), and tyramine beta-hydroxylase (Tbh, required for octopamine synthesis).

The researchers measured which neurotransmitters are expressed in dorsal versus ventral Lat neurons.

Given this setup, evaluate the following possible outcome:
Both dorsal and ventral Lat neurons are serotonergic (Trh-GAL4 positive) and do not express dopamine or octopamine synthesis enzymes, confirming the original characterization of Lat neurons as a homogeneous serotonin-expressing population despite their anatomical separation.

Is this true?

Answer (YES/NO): NO